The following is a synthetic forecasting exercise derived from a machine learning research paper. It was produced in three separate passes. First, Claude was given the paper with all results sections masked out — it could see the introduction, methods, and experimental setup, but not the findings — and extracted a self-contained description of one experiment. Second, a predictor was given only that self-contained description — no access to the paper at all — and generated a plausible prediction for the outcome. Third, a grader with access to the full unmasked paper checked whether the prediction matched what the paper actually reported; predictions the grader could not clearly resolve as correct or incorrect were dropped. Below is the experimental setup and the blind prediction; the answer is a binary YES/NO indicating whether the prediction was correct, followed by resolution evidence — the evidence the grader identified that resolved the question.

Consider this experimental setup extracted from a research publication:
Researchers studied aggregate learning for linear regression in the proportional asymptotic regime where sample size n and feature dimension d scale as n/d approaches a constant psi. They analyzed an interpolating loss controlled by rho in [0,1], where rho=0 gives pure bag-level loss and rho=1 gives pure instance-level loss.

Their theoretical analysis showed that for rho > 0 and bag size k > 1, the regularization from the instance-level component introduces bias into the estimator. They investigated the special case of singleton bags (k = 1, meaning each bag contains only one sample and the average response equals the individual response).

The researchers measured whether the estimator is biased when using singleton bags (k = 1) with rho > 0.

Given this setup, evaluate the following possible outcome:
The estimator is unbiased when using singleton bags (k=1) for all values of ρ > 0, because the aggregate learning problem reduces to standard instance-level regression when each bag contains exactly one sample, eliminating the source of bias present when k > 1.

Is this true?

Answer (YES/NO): YES